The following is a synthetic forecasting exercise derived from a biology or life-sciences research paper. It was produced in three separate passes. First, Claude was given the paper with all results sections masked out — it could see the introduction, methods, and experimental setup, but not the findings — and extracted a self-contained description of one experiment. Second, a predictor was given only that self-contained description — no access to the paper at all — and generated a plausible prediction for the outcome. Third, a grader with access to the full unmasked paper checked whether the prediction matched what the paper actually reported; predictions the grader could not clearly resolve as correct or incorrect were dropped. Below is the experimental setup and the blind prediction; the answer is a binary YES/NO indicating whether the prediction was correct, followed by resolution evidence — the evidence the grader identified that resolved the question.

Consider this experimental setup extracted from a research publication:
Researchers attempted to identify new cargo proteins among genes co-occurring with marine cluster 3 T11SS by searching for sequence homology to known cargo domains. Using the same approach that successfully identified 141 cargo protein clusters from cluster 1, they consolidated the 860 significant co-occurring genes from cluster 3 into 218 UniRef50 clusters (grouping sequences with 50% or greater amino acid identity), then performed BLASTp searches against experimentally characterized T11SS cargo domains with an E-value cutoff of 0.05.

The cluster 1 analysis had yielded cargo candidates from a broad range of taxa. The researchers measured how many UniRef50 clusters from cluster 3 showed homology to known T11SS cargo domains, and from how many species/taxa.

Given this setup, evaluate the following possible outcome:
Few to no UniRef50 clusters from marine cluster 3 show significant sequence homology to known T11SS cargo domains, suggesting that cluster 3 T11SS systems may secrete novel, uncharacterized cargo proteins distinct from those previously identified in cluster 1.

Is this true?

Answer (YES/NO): YES